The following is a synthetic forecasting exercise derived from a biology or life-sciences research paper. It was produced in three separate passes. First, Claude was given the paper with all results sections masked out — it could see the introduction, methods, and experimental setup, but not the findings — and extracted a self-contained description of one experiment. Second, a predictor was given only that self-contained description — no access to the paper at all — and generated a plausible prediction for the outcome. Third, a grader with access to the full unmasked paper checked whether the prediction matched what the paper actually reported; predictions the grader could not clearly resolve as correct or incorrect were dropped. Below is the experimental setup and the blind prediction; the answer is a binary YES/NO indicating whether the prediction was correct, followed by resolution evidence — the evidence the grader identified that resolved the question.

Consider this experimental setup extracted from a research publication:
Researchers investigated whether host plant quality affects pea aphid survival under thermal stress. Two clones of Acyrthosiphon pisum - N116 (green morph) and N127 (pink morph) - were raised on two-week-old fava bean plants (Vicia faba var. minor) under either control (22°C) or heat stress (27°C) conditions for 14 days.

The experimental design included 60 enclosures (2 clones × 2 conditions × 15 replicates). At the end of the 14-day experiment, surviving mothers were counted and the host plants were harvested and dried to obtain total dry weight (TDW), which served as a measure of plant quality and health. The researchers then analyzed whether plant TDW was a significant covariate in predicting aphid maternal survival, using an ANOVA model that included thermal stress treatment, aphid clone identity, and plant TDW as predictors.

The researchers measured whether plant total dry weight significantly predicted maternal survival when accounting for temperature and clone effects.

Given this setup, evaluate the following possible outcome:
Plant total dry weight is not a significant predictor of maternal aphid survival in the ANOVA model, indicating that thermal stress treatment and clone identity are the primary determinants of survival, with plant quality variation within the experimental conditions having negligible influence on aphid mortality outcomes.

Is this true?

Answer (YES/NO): NO